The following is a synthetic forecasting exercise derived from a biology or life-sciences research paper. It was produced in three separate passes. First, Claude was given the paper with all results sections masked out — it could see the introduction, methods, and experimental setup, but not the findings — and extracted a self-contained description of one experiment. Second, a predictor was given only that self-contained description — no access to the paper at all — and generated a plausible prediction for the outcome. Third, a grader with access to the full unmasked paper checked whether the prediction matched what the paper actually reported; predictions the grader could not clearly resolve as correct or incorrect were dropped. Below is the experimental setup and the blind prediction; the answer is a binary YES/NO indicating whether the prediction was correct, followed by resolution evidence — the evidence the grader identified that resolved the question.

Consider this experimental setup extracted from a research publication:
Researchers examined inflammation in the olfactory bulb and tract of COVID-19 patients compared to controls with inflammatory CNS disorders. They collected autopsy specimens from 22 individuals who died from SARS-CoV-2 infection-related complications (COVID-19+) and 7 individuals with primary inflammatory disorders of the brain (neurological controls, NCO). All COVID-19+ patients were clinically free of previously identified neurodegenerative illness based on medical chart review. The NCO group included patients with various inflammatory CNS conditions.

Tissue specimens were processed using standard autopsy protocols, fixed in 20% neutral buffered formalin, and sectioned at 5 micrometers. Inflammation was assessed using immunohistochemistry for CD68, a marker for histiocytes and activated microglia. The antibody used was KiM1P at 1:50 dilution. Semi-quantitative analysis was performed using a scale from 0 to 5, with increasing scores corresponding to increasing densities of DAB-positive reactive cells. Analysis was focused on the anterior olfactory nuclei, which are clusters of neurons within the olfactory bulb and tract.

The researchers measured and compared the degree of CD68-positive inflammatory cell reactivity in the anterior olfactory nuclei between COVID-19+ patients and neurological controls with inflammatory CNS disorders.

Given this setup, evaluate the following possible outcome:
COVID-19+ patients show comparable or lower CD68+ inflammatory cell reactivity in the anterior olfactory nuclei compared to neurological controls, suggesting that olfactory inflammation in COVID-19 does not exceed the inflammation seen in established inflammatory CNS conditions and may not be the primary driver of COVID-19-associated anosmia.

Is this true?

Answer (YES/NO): YES